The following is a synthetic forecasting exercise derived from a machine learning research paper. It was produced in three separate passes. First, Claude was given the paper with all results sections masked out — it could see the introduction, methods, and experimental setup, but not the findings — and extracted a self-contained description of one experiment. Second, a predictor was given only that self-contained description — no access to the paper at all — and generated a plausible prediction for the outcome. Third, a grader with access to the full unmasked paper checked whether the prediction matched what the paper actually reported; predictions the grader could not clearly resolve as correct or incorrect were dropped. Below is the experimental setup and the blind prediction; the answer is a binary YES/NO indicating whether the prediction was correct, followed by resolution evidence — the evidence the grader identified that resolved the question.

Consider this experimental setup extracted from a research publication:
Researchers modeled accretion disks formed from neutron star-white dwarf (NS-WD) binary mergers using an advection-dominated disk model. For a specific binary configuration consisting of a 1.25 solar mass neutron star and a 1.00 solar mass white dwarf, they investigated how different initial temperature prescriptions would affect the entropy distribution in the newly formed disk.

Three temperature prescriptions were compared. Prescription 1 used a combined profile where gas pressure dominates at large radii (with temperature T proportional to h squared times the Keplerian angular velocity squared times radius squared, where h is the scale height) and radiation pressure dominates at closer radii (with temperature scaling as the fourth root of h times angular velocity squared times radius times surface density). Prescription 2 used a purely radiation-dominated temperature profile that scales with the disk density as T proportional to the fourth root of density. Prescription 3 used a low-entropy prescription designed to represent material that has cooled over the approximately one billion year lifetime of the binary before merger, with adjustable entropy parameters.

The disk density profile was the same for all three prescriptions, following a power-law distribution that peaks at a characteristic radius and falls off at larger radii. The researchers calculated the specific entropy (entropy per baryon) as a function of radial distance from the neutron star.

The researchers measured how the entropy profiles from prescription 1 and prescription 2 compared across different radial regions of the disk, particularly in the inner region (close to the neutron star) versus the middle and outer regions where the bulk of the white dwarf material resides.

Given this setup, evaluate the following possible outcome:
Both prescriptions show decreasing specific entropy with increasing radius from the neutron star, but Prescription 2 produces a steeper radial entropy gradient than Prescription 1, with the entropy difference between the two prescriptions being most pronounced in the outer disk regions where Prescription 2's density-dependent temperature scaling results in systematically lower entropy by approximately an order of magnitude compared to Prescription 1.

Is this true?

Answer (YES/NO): NO